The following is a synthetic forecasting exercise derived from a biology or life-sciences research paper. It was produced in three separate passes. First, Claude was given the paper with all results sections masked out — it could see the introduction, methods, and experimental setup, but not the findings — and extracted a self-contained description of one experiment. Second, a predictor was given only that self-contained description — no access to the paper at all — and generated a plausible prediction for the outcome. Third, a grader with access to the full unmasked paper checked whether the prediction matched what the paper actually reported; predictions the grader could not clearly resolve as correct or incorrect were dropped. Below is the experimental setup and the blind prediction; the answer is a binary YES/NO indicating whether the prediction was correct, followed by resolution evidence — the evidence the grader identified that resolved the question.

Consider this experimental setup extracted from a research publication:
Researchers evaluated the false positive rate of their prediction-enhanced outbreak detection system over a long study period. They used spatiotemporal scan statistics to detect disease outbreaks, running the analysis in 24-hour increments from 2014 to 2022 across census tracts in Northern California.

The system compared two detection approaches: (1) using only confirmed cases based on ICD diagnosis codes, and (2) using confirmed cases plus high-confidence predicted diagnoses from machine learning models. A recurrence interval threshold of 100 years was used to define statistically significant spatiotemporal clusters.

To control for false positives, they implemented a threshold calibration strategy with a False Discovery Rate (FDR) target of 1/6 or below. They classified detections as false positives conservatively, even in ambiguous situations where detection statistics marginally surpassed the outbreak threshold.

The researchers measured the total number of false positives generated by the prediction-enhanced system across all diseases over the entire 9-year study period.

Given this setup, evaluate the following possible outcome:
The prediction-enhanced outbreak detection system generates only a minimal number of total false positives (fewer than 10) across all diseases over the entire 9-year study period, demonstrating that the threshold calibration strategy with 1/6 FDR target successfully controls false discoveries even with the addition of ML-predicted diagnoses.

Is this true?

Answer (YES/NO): NO